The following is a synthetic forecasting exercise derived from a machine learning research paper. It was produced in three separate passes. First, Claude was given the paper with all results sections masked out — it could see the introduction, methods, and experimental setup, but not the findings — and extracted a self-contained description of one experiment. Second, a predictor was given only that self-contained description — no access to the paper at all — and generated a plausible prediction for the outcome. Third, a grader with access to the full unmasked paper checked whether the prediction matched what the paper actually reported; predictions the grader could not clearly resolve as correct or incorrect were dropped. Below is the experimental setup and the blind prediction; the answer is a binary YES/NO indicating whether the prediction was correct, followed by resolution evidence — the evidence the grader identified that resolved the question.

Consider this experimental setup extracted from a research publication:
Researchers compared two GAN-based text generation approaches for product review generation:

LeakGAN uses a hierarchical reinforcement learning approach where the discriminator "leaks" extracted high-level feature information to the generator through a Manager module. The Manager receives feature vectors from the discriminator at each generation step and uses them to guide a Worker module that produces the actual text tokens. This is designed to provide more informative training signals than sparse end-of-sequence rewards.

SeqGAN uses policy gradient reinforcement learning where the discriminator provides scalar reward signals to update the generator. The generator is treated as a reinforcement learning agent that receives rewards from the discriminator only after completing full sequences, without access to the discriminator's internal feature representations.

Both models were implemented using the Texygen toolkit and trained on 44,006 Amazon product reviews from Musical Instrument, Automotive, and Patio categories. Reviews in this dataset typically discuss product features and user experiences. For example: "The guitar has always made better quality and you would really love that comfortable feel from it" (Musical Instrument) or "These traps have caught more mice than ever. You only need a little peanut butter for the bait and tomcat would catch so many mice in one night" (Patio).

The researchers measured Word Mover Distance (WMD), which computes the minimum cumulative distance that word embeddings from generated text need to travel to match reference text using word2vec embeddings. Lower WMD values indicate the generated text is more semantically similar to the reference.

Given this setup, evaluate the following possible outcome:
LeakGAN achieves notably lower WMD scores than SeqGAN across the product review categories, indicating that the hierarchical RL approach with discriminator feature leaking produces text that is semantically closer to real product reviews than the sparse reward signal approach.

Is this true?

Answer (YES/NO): NO